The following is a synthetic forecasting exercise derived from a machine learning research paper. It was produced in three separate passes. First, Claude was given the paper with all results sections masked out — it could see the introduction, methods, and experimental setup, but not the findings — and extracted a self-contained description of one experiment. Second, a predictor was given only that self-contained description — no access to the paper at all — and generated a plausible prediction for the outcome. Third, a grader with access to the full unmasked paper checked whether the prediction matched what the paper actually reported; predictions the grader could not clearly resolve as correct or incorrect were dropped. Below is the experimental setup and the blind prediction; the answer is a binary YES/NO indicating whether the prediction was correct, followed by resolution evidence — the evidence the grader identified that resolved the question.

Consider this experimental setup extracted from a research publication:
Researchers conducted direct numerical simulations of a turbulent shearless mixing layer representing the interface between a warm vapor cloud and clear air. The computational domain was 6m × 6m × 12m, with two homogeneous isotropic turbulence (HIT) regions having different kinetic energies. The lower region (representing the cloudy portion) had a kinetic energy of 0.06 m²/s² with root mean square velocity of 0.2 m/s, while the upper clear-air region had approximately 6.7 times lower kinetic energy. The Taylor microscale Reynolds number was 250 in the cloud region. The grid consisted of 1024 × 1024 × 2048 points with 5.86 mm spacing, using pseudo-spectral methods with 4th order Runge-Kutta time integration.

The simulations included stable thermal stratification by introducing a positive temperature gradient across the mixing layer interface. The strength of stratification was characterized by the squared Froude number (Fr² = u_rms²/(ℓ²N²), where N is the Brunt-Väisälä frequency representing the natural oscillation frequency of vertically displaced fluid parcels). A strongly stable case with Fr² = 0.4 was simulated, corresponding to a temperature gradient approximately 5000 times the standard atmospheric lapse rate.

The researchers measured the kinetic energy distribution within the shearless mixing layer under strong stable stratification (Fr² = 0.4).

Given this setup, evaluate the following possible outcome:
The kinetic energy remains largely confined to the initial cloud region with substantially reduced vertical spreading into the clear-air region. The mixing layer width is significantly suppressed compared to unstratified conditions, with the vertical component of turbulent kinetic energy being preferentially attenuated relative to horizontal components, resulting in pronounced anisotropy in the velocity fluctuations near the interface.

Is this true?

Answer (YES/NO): YES